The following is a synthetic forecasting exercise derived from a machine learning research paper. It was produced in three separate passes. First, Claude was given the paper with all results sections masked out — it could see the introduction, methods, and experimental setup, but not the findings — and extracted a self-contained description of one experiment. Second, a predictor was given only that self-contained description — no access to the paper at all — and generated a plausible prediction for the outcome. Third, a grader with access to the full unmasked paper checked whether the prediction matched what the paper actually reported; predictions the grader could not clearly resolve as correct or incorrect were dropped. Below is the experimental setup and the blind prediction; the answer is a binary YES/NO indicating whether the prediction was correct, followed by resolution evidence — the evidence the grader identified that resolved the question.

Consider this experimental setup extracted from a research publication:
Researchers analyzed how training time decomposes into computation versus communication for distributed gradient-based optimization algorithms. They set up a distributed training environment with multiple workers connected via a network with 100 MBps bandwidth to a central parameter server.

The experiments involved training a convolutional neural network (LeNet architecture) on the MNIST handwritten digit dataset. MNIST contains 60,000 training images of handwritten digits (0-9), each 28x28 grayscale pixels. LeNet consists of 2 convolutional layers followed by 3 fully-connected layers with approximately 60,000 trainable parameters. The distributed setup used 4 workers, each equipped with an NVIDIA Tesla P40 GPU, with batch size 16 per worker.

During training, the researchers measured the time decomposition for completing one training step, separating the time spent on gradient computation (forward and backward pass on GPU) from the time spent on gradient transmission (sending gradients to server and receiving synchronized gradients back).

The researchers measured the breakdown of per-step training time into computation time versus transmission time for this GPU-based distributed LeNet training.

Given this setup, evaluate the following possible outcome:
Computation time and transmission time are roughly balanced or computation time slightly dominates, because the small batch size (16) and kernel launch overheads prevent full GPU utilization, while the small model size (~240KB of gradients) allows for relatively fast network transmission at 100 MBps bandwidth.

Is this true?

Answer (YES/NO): NO